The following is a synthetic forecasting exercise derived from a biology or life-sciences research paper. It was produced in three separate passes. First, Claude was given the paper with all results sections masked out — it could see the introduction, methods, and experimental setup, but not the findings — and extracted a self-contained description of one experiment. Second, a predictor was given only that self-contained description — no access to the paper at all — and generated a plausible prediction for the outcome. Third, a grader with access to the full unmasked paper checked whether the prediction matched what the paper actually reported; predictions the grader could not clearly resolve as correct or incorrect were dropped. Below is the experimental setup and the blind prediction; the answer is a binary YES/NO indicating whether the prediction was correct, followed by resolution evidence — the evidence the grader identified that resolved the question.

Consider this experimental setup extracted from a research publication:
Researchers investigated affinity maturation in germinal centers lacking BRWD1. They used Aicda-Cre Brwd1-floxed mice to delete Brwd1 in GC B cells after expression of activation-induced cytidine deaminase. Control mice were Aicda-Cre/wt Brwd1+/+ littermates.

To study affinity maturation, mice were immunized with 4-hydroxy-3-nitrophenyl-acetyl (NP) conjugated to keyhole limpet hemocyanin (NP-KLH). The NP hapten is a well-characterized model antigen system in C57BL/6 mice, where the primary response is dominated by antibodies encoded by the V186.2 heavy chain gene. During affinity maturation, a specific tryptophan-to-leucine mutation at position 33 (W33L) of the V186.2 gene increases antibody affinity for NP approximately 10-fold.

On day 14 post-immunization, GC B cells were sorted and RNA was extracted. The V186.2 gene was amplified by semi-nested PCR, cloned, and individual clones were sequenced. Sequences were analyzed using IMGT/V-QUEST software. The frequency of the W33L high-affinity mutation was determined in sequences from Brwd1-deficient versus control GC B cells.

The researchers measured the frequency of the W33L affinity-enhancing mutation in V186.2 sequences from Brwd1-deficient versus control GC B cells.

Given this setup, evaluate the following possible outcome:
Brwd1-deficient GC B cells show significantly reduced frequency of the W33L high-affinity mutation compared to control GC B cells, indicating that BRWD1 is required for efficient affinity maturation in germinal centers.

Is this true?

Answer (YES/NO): YES